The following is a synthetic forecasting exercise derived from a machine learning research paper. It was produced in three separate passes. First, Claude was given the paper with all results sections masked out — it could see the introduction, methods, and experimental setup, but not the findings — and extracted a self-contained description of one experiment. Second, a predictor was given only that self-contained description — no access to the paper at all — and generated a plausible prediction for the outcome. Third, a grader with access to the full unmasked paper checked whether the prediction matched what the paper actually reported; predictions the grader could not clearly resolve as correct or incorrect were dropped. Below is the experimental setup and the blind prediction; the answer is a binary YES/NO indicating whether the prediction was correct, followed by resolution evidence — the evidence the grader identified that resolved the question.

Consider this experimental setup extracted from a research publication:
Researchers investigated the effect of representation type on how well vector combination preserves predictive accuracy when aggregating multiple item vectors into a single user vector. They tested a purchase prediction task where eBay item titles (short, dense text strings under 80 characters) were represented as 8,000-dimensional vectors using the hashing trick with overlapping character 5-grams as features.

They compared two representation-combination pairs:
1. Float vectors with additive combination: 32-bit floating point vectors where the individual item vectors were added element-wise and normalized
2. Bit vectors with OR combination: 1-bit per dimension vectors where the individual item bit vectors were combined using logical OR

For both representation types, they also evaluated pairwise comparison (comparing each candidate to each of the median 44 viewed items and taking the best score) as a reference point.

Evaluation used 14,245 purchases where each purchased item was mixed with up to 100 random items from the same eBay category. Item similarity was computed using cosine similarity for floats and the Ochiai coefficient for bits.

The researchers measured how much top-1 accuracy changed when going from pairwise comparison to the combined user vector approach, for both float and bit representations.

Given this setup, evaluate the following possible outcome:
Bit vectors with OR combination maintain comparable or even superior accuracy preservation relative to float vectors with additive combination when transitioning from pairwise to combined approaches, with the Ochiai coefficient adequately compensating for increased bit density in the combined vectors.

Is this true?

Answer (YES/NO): YES